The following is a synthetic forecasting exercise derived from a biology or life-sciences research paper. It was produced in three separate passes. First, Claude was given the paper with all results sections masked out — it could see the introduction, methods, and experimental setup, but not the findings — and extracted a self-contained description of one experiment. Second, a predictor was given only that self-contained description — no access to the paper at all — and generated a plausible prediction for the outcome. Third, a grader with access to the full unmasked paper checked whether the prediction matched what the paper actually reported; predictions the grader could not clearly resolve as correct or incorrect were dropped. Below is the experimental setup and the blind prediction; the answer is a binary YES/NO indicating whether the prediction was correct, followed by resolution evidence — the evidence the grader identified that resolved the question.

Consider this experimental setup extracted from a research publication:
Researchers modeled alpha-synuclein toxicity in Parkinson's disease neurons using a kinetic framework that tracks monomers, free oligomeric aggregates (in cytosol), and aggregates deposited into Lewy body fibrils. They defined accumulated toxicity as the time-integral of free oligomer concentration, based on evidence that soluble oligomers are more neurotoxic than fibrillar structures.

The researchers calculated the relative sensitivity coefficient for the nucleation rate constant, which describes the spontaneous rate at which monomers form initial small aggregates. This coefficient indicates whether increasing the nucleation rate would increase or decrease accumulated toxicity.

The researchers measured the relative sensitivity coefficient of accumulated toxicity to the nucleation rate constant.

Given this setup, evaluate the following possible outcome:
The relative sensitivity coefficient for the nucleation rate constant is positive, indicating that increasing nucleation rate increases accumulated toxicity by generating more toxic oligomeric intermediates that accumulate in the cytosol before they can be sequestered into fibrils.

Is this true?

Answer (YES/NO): NO